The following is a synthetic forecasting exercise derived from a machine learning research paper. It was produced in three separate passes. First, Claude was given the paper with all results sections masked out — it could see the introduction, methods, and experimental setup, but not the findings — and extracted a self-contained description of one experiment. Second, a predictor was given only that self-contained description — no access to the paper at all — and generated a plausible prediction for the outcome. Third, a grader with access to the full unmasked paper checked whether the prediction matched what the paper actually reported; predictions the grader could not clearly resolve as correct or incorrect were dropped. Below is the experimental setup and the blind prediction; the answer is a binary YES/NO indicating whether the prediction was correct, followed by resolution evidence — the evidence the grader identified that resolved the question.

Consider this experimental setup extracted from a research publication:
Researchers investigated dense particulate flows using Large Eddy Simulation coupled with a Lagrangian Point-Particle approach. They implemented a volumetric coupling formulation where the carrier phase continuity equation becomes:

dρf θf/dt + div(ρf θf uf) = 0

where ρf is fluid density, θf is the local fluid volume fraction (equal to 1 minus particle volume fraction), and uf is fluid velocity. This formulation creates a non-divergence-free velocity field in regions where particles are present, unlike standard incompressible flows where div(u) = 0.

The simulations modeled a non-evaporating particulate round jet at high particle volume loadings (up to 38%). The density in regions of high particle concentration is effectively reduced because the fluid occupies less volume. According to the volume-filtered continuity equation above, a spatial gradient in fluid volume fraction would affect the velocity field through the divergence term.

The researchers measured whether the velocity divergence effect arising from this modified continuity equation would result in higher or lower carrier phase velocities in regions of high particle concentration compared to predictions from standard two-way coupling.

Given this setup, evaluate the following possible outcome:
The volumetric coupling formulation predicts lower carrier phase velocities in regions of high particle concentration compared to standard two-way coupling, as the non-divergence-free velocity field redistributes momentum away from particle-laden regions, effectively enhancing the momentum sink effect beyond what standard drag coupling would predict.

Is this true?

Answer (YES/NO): NO